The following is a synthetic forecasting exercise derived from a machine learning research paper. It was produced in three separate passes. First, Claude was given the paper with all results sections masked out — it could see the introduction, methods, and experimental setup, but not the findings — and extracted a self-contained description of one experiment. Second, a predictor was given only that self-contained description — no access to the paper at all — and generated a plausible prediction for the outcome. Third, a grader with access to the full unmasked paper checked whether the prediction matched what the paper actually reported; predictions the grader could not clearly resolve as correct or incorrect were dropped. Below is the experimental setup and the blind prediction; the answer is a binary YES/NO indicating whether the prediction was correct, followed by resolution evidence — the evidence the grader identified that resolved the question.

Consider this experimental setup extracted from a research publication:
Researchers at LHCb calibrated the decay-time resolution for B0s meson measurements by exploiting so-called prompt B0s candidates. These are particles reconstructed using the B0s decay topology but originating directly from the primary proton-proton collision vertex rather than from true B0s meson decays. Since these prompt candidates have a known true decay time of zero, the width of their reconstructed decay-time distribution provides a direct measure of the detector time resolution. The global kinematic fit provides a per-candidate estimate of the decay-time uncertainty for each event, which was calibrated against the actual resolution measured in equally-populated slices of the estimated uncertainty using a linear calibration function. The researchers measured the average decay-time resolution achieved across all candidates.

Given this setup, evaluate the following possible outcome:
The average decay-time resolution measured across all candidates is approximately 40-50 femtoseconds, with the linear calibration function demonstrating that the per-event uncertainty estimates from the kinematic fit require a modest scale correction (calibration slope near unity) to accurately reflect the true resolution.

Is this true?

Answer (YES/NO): NO